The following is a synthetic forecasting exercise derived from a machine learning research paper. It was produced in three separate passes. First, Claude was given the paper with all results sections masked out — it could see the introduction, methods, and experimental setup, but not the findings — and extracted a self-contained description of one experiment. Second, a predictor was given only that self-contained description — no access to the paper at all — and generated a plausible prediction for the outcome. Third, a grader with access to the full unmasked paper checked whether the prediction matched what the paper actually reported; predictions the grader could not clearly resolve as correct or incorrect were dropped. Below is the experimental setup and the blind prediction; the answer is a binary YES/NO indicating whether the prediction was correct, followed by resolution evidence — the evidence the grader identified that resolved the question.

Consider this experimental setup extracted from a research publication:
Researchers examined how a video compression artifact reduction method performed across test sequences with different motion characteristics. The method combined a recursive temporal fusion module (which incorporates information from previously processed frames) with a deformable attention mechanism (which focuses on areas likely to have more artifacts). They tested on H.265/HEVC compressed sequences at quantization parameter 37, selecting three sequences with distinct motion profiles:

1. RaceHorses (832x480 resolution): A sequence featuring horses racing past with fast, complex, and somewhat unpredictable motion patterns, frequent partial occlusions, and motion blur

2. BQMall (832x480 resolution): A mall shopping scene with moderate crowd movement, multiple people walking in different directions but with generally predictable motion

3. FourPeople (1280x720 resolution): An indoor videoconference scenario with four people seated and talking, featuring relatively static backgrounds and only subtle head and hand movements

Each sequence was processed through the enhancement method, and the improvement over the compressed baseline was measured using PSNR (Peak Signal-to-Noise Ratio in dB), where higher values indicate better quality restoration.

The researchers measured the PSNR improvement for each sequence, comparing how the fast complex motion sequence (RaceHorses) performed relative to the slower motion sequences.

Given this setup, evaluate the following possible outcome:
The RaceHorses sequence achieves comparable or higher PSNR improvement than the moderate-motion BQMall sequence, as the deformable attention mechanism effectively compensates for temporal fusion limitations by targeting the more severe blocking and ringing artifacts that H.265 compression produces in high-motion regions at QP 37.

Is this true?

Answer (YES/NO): NO